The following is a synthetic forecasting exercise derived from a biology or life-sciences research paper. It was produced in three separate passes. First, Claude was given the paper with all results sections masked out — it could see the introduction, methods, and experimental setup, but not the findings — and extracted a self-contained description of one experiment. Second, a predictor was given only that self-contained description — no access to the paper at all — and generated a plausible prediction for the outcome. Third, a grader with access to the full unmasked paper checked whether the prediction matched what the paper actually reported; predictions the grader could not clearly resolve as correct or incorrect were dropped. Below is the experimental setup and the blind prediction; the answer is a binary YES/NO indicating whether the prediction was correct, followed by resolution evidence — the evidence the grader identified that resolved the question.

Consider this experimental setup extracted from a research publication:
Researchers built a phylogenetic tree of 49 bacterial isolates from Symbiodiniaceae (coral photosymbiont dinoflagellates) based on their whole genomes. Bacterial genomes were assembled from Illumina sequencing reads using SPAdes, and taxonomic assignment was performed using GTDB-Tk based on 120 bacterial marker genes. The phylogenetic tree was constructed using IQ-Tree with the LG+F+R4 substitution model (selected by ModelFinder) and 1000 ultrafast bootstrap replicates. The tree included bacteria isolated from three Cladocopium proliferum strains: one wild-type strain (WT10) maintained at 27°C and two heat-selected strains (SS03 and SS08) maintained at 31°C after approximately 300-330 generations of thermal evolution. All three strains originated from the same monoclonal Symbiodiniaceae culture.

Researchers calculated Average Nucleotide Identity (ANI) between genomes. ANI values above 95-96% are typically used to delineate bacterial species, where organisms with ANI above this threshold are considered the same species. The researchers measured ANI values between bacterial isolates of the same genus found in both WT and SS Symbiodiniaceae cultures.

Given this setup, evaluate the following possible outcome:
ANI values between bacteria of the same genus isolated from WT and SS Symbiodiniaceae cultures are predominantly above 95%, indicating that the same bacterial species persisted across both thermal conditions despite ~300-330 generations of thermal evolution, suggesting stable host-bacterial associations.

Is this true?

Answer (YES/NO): YES